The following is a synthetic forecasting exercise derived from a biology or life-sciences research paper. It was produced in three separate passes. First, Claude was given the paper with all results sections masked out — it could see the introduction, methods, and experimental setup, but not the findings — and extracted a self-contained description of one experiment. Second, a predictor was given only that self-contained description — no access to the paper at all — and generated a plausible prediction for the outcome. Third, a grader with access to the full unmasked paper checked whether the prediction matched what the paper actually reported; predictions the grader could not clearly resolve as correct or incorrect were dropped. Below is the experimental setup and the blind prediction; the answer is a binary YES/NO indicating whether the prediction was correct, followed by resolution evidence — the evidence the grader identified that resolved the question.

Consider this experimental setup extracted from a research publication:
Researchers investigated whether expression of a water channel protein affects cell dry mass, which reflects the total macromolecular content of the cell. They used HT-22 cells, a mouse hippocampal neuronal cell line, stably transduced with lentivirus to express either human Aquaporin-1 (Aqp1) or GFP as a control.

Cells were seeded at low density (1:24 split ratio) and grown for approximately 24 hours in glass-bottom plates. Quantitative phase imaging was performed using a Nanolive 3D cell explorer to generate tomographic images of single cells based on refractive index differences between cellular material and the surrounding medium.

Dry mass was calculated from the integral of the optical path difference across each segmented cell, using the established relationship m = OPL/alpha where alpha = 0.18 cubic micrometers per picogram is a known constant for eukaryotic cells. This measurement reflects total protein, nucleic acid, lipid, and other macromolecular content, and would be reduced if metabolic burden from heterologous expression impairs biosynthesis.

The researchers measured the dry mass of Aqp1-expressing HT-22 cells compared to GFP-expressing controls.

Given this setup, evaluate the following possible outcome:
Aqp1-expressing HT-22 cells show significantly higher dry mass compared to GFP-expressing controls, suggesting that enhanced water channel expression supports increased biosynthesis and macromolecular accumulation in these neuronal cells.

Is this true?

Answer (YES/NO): NO